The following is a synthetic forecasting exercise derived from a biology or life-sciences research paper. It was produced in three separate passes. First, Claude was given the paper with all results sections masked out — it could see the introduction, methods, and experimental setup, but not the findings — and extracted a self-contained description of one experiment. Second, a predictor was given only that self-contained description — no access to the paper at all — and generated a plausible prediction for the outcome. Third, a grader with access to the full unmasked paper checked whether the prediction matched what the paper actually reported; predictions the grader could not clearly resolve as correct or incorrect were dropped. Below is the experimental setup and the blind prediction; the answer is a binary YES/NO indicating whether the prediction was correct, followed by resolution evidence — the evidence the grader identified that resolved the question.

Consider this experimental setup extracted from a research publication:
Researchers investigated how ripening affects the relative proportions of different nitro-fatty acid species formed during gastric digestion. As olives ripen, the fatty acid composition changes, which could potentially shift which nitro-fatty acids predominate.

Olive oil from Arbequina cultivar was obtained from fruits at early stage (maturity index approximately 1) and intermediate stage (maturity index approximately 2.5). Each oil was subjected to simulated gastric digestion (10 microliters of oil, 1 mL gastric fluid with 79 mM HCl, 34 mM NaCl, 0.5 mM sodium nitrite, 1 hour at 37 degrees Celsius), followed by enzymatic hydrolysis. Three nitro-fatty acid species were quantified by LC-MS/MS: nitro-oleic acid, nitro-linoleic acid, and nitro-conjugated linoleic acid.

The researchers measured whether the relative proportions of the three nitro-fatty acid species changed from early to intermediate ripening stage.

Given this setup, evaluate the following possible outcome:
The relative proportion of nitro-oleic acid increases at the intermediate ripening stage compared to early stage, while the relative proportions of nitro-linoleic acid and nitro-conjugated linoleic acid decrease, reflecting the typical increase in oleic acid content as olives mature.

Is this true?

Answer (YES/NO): NO